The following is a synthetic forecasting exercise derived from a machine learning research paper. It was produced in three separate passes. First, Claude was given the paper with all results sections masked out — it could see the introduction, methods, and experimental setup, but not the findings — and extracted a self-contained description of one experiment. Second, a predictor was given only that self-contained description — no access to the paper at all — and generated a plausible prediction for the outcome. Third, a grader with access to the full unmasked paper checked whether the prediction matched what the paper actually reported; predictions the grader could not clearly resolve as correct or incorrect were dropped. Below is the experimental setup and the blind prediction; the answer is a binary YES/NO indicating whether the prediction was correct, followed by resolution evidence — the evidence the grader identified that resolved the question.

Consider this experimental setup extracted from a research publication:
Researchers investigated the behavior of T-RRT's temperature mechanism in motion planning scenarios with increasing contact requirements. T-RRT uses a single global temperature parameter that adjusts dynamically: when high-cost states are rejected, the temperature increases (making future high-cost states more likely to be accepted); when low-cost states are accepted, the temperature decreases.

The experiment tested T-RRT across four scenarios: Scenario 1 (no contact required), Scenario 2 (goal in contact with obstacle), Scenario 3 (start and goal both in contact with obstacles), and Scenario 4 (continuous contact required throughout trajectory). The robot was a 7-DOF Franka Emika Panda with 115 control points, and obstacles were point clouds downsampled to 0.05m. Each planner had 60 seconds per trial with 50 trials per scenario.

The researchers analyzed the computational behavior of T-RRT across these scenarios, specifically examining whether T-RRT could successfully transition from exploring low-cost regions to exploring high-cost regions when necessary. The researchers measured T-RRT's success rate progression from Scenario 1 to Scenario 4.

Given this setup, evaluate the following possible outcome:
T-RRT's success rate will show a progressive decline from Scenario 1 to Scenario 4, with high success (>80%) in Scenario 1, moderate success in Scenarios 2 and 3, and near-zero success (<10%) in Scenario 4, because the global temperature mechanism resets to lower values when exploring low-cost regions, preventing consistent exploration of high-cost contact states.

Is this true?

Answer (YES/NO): NO